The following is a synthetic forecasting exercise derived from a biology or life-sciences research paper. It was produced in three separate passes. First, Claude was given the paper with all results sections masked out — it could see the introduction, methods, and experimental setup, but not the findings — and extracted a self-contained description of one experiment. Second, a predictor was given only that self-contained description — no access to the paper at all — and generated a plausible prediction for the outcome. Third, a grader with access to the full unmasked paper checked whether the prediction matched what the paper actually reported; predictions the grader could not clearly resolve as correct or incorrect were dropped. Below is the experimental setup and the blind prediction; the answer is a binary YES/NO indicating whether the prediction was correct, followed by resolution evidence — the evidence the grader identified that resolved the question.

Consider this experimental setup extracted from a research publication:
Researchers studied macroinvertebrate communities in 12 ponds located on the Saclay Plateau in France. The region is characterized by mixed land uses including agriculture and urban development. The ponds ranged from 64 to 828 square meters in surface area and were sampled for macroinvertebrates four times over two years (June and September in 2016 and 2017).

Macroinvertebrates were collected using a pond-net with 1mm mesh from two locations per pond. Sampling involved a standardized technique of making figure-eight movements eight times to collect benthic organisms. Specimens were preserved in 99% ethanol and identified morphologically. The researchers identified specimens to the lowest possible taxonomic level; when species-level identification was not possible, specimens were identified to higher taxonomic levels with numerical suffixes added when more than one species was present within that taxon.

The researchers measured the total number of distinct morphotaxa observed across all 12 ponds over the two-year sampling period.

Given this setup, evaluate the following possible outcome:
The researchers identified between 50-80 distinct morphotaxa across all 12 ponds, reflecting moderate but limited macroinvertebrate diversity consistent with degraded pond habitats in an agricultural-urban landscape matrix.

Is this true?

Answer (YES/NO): NO